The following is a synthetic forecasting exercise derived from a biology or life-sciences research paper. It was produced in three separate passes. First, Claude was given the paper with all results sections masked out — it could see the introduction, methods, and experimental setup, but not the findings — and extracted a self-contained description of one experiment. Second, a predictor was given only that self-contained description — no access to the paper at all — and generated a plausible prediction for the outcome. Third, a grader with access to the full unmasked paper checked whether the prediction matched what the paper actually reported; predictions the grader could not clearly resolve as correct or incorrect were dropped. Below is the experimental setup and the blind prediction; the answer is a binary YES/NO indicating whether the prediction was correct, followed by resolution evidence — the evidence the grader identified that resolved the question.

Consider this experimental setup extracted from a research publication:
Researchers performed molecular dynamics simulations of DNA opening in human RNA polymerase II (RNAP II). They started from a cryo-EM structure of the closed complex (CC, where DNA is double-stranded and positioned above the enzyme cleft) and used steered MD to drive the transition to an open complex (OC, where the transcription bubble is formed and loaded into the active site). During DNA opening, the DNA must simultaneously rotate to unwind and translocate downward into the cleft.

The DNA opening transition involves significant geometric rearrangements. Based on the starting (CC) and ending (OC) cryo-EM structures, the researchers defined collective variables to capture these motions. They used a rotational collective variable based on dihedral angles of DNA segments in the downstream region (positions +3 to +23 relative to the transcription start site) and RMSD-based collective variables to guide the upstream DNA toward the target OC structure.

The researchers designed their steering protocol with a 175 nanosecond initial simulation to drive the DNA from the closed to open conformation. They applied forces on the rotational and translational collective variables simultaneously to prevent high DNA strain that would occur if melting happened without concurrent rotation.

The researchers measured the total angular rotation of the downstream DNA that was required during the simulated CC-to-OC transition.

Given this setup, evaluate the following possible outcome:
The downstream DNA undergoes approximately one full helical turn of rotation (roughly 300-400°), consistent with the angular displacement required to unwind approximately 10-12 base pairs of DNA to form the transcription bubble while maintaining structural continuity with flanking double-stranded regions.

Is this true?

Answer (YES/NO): YES